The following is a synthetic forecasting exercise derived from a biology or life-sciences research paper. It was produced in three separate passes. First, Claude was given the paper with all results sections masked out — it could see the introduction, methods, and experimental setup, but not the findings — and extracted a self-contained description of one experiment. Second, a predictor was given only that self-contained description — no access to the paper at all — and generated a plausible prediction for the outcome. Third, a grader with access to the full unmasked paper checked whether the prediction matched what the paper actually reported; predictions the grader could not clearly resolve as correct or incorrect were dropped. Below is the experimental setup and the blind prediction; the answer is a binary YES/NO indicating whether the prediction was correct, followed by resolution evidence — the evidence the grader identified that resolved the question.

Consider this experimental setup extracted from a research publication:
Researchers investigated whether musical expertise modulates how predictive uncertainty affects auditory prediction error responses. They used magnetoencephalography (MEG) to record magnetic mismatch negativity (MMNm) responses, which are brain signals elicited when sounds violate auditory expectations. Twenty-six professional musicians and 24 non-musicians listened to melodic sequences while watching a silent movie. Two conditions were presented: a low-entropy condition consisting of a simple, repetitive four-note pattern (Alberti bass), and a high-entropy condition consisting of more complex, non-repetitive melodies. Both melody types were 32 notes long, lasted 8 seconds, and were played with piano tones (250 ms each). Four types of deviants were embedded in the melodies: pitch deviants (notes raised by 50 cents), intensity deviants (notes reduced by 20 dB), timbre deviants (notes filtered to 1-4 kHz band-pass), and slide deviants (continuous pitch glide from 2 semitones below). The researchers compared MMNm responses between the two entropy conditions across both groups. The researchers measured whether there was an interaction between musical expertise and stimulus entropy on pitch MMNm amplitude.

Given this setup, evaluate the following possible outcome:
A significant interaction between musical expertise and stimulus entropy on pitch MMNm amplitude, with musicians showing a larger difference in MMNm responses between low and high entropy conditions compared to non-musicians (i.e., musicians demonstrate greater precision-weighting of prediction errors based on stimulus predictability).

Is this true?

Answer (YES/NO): NO